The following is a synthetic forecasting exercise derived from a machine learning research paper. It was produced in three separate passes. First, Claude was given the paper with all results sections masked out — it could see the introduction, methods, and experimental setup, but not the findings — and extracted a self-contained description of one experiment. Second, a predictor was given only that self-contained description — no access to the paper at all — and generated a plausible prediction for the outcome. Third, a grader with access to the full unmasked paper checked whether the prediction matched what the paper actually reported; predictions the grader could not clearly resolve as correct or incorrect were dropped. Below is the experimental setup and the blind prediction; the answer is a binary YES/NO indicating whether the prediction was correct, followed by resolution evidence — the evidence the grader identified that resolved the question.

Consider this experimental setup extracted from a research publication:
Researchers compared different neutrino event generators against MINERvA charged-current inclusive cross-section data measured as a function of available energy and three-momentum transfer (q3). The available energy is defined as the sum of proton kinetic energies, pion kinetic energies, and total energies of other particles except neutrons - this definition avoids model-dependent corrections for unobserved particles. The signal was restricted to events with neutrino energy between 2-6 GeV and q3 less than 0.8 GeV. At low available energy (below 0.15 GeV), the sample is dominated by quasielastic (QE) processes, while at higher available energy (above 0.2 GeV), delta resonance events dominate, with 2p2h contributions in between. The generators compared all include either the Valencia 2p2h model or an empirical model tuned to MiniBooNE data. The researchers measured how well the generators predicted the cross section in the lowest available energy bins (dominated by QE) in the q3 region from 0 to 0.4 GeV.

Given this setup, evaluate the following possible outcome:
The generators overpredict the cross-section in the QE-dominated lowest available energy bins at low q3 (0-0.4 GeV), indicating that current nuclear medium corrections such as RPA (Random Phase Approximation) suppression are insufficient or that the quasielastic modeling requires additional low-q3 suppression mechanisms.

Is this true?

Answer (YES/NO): NO